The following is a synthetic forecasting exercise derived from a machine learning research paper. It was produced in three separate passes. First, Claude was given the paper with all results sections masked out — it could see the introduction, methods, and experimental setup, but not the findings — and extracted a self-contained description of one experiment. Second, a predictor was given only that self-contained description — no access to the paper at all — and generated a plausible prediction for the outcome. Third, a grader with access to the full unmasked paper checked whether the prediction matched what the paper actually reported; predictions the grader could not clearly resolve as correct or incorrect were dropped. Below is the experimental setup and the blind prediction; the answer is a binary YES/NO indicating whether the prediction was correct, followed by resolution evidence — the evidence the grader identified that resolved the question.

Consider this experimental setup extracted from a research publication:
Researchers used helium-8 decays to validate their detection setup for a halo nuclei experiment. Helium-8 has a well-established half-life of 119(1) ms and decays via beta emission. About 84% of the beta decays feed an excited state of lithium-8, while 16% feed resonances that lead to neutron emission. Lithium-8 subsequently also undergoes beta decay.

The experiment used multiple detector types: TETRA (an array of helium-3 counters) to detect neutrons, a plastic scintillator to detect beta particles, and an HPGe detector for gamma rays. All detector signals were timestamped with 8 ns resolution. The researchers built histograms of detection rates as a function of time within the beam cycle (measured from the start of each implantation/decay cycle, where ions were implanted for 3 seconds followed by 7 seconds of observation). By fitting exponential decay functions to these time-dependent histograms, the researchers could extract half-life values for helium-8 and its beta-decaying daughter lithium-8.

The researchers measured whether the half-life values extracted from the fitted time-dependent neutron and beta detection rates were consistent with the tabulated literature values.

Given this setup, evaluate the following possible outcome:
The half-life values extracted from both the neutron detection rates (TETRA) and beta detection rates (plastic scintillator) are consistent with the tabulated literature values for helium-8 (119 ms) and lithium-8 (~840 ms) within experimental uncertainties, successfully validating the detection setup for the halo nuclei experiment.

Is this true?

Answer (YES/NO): YES